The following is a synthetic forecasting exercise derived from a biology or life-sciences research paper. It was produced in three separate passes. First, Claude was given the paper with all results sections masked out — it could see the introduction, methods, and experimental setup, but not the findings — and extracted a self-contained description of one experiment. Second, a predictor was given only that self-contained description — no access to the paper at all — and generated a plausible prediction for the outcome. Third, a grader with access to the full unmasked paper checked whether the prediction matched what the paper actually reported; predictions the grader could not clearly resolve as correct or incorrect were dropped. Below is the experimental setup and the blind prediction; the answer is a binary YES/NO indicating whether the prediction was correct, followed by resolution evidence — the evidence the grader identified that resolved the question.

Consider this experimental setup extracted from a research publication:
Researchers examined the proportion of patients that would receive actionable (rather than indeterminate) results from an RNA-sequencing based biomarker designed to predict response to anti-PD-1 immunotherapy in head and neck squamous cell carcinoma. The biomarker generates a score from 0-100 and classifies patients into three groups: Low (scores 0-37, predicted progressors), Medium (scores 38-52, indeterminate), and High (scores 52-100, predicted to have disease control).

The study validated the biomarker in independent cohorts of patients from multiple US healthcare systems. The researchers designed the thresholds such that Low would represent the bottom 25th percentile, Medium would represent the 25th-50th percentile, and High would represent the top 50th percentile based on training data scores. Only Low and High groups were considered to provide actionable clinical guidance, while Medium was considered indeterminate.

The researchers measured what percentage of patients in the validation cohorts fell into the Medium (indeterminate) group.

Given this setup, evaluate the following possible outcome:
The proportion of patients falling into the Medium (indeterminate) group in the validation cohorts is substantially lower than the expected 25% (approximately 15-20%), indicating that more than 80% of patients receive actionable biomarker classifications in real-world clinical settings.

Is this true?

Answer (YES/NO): NO